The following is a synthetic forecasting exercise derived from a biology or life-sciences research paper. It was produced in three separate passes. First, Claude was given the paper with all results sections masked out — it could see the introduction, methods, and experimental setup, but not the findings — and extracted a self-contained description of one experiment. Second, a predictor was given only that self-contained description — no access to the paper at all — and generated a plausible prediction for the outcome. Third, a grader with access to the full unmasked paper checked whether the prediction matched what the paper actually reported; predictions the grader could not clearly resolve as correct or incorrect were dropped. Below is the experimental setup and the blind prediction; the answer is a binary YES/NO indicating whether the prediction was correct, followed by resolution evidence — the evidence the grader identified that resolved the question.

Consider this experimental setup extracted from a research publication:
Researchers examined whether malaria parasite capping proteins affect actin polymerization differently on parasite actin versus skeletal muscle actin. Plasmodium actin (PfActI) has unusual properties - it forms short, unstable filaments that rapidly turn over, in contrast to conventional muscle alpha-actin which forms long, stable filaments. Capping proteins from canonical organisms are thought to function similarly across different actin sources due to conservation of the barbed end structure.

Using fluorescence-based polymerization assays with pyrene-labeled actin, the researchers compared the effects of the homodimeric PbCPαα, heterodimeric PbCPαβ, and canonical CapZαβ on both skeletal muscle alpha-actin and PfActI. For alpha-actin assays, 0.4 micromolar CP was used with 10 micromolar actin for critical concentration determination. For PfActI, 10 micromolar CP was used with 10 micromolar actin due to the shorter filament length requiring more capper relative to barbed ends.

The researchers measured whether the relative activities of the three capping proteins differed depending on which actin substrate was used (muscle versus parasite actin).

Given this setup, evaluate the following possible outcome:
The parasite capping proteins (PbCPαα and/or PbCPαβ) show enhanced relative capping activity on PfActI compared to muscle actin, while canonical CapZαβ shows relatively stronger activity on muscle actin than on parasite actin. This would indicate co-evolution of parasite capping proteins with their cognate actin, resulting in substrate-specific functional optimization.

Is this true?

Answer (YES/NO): NO